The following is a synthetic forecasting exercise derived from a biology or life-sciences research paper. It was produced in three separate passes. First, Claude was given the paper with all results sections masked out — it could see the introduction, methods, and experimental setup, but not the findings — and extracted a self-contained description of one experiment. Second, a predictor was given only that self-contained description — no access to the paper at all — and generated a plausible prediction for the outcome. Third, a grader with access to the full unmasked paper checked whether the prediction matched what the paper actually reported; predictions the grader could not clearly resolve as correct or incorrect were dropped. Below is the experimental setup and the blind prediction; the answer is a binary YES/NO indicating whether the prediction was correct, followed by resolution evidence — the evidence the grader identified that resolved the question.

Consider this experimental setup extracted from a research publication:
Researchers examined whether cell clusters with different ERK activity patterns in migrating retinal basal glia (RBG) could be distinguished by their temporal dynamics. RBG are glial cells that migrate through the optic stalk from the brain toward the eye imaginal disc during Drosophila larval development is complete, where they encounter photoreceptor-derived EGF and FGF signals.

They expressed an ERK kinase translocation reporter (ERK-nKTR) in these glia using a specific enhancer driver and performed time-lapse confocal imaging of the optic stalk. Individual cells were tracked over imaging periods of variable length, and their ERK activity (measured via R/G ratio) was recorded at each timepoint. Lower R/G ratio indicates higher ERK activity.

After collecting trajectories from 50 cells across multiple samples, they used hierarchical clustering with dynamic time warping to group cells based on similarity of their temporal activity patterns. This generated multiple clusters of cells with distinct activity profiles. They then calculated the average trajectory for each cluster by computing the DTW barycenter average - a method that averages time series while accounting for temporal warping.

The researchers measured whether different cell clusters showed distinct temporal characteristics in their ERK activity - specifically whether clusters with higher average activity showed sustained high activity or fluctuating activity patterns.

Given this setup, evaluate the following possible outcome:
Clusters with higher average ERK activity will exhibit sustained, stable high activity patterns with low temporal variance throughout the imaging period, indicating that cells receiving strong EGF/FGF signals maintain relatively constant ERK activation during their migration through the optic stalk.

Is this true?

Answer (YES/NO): NO